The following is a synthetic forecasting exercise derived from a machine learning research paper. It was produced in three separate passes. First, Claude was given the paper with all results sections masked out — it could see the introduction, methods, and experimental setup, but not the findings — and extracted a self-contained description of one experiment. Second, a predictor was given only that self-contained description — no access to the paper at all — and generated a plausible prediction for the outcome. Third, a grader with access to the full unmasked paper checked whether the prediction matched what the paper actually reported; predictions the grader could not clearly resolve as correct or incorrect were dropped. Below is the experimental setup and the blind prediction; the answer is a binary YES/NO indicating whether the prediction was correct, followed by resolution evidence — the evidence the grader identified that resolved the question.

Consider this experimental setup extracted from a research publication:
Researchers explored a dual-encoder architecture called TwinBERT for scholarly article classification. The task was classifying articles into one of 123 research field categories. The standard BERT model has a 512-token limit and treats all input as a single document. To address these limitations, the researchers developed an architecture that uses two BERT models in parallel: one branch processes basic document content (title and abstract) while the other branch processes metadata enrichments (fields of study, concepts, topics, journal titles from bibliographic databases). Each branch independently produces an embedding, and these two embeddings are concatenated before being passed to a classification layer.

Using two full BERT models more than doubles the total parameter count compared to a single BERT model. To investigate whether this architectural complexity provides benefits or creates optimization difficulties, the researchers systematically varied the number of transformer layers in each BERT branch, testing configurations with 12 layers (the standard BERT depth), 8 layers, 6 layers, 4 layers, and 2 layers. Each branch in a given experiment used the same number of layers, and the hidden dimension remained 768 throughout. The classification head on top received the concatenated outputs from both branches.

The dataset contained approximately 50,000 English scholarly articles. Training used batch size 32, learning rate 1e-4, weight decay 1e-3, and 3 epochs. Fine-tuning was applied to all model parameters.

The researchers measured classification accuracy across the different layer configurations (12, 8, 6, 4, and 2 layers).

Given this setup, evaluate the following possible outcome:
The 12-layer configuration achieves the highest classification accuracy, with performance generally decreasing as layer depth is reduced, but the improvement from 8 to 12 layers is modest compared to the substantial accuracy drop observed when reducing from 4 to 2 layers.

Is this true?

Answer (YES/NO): NO